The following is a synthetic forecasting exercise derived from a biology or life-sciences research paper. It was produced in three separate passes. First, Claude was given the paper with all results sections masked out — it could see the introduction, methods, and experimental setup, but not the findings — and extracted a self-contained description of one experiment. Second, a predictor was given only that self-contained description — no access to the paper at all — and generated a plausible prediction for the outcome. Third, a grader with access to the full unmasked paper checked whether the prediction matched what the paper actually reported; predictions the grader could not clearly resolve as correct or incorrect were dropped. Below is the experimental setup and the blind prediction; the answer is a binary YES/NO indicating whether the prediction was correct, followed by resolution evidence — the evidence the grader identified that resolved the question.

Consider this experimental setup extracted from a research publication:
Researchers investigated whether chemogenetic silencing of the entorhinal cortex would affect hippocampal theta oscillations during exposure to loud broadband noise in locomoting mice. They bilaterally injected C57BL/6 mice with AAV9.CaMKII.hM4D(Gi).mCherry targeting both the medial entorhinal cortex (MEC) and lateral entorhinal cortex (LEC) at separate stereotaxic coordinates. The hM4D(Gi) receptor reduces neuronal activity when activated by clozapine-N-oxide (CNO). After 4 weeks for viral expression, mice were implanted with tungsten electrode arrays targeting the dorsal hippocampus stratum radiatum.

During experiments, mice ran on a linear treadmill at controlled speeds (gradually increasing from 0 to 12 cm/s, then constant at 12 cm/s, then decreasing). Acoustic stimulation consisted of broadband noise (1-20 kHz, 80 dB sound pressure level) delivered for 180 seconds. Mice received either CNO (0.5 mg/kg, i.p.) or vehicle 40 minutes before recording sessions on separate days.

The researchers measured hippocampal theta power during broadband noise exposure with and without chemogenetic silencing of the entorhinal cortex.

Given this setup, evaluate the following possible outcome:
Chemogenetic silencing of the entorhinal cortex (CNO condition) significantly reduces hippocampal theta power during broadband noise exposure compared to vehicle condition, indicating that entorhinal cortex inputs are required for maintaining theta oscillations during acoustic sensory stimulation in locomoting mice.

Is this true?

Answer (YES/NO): NO